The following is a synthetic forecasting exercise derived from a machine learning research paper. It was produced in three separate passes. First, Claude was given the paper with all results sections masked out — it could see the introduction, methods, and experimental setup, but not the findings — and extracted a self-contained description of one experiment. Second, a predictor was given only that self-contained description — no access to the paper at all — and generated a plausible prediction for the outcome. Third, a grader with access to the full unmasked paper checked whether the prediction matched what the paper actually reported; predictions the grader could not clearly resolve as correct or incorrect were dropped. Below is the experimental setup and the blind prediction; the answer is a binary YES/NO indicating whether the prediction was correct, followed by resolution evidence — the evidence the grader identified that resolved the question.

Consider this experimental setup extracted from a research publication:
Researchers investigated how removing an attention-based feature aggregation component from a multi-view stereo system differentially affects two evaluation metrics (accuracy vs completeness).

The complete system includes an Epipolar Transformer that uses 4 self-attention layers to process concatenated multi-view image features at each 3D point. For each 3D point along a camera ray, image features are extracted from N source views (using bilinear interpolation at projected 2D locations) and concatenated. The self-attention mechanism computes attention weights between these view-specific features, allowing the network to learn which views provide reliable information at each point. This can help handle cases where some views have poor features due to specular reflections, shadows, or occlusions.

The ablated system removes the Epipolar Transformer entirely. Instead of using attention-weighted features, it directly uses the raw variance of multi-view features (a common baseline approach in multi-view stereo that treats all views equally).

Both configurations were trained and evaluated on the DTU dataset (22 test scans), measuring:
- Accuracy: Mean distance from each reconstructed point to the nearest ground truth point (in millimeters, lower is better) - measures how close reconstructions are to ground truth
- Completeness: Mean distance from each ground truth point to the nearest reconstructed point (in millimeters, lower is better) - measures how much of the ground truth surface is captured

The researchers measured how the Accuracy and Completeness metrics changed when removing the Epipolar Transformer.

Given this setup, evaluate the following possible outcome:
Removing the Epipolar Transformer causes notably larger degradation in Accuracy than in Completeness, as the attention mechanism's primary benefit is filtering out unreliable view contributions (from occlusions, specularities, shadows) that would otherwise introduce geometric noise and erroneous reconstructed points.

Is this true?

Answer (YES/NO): NO